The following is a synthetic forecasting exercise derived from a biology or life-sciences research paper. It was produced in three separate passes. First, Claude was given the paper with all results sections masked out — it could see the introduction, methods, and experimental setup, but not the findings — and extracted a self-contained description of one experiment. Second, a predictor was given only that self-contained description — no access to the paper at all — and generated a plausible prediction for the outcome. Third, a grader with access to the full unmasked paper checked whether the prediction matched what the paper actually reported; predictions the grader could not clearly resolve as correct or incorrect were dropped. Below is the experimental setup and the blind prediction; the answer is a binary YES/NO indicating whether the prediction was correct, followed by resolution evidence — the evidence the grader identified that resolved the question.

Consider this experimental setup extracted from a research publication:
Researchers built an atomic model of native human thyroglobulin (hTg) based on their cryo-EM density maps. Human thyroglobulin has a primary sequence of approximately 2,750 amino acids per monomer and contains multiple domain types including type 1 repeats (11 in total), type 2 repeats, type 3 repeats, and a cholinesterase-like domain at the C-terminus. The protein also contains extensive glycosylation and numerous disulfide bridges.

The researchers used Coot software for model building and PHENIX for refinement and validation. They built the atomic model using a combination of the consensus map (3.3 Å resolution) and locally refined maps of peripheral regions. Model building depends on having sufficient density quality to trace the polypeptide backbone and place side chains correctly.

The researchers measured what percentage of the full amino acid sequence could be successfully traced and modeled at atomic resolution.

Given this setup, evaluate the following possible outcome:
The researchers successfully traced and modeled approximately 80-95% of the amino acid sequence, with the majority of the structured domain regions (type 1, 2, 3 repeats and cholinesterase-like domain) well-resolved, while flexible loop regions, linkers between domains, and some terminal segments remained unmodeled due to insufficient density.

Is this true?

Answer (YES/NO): YES